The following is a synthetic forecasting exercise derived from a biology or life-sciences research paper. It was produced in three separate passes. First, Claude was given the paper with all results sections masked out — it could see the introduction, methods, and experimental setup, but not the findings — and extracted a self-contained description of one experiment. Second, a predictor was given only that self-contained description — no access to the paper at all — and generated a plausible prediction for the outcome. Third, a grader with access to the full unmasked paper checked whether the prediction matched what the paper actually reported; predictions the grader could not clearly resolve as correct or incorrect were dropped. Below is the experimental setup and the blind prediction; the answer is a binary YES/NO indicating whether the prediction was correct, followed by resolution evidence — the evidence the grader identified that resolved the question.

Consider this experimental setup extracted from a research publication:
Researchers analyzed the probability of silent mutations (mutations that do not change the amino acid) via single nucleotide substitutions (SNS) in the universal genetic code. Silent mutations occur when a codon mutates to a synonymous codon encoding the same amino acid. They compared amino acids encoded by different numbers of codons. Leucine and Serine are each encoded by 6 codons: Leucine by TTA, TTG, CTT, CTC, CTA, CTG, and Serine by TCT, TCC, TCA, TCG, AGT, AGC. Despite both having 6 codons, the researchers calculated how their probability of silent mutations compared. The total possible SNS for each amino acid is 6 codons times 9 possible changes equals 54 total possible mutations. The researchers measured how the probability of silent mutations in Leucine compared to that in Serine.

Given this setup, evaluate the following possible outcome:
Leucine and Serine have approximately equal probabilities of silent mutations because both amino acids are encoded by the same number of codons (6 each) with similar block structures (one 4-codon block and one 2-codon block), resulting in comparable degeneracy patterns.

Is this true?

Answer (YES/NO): NO